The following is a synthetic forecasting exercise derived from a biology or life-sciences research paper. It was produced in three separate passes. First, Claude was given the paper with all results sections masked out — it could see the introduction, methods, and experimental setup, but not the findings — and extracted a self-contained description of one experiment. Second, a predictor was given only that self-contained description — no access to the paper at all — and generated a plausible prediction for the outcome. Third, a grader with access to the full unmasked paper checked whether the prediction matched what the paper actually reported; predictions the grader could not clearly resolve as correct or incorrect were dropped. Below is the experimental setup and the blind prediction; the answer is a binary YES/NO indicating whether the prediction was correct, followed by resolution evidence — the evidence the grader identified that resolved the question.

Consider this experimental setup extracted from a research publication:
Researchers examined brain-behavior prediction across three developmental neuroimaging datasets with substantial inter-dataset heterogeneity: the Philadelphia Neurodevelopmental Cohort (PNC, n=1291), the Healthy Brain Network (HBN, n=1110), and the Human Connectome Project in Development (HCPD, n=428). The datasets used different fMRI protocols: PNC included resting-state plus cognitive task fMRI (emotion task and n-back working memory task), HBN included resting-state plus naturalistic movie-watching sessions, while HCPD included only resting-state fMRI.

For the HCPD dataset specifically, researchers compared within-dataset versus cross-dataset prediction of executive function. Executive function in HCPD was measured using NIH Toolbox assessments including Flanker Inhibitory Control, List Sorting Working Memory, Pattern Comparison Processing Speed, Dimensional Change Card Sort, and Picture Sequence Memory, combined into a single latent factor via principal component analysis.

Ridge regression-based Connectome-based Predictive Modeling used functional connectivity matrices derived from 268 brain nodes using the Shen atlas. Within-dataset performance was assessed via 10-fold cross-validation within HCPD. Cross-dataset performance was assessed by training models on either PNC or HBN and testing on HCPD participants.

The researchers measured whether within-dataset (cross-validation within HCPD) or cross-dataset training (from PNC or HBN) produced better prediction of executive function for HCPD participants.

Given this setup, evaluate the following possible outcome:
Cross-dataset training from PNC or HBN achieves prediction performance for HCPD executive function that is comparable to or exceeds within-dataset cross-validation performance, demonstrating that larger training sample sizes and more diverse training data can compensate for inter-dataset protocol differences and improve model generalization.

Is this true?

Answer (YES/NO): YES